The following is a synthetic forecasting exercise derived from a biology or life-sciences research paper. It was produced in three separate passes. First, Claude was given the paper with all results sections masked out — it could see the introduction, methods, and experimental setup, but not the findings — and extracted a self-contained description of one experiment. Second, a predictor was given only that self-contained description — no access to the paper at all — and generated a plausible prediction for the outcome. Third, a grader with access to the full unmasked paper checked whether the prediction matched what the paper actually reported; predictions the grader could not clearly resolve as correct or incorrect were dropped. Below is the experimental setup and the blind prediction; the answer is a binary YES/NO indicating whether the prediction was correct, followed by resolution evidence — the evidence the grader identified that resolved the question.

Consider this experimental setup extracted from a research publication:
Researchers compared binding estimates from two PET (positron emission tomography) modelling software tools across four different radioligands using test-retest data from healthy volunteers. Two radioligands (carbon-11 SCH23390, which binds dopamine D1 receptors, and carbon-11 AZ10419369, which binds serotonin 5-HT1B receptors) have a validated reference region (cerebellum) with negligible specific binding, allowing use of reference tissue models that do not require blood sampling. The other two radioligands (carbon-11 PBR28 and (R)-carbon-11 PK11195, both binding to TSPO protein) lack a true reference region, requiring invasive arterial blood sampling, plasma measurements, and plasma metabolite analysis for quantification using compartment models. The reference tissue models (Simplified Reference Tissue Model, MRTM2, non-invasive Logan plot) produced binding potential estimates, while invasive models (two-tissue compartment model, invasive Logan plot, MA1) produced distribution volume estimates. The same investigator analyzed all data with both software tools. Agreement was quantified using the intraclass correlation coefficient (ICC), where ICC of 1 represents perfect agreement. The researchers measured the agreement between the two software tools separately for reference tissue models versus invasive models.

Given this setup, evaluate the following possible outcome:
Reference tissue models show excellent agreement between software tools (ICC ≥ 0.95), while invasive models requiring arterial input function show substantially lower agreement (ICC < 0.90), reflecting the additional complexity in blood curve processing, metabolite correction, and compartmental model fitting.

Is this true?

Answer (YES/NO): NO